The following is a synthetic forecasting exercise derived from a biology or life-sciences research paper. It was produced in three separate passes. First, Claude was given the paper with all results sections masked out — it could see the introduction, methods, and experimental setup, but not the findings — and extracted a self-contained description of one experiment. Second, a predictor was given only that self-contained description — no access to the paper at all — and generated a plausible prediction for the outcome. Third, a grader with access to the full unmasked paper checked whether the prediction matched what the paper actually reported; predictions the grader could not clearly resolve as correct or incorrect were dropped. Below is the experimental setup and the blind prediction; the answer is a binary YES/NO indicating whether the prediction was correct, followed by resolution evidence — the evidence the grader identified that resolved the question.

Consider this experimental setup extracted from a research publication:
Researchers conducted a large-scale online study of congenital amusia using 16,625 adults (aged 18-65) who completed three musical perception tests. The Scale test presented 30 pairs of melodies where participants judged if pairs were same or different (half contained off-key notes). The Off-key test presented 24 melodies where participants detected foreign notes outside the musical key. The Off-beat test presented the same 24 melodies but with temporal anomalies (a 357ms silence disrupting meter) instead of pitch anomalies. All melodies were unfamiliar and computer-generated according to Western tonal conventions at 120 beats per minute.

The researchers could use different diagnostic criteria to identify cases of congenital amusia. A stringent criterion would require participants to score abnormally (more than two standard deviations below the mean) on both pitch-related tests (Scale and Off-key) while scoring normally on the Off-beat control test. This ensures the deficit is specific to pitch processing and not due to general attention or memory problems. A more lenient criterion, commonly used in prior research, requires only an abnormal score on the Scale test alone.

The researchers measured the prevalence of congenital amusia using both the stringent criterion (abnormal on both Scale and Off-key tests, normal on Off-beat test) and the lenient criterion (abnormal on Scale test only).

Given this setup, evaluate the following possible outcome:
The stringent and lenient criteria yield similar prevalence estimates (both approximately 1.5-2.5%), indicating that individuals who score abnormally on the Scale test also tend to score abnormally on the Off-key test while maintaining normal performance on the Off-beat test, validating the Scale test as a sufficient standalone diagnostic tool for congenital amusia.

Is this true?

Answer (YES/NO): NO